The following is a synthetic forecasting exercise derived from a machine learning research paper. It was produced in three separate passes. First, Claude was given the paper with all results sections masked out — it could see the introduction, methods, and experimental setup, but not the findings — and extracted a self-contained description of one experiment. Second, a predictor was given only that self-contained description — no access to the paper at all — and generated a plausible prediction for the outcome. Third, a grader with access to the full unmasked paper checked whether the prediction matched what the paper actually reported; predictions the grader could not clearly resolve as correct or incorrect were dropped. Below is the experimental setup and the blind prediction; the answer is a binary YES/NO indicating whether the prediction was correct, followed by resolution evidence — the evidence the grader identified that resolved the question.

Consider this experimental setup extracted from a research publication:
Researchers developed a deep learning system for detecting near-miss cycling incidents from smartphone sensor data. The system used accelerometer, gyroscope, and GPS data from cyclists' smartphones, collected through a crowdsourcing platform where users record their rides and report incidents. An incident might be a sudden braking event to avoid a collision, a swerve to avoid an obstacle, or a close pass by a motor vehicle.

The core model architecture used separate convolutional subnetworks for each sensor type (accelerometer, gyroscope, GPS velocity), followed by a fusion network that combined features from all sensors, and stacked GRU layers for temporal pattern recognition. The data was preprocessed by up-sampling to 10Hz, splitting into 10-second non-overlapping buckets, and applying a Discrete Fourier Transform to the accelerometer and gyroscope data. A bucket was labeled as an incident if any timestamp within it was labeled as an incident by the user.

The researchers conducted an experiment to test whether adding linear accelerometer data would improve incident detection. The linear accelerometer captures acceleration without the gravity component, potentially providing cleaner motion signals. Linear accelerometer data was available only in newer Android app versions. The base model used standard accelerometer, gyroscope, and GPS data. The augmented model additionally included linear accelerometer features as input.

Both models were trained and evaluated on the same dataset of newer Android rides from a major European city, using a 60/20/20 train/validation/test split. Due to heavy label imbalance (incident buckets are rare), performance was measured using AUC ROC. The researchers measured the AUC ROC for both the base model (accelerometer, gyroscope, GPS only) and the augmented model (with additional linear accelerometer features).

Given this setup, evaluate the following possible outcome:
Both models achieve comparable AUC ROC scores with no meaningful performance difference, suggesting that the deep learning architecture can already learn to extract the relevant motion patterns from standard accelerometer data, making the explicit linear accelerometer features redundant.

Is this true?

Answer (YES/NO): YES